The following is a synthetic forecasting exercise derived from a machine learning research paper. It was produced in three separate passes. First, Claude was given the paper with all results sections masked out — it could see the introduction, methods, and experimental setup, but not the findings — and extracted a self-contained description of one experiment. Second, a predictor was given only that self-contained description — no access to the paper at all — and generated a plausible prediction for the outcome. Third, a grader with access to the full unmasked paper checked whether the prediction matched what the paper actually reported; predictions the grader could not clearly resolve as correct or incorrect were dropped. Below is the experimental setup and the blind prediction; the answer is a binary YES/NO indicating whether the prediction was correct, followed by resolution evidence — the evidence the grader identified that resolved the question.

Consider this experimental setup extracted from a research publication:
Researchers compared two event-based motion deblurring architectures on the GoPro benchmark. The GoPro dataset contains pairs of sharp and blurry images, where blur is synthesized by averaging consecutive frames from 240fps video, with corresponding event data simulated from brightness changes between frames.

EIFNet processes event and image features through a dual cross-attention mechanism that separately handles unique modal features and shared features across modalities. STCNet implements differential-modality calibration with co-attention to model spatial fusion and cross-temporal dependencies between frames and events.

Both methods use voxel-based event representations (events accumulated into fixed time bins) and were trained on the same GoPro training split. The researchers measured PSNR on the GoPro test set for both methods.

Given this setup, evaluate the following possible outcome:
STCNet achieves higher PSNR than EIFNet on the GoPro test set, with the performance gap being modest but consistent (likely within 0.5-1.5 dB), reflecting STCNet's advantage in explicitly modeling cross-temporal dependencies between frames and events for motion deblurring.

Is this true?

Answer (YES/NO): NO